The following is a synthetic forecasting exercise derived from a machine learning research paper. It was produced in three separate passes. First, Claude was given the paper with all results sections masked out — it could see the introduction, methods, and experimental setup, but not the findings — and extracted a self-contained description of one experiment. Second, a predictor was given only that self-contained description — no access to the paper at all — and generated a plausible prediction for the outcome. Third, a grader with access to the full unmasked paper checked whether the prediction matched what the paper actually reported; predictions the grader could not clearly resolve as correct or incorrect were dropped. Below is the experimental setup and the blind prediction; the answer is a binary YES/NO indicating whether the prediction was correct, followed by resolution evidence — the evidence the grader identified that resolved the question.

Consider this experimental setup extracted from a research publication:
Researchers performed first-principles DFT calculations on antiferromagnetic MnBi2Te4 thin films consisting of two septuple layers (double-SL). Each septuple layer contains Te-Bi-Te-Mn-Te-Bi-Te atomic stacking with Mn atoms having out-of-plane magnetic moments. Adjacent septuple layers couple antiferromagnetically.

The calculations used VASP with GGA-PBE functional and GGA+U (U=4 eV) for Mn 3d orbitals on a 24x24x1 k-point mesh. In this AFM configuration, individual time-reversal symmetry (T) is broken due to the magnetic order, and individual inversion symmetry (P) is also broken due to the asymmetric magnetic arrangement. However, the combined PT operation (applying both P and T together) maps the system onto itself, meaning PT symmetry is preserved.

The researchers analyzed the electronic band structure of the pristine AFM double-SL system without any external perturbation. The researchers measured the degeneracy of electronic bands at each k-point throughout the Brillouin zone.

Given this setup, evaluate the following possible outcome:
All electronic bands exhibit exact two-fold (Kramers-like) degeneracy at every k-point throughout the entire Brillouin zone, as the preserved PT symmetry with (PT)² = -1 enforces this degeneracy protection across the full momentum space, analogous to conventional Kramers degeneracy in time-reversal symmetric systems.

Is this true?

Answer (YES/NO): YES